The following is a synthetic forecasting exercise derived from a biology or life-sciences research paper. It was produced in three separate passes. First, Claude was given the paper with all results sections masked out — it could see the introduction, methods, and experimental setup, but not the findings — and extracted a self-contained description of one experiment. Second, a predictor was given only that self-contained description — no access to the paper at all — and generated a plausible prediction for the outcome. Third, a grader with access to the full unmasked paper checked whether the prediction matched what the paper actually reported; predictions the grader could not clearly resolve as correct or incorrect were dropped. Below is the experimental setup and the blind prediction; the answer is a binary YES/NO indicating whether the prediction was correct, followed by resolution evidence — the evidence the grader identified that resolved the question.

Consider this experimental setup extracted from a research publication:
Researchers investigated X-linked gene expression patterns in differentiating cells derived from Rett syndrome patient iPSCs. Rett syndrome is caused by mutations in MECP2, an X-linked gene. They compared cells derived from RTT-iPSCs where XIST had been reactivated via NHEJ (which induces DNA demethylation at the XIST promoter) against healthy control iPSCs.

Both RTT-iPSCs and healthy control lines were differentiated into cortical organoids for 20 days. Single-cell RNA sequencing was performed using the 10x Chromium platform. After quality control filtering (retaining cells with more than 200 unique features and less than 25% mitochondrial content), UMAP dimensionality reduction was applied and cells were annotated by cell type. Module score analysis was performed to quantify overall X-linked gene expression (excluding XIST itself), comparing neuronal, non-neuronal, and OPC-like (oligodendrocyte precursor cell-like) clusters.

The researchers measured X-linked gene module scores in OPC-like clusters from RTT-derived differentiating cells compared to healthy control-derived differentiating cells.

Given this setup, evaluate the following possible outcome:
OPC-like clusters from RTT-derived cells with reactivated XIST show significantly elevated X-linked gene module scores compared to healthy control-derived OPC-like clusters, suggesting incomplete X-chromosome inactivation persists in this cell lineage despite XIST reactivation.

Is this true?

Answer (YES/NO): YES